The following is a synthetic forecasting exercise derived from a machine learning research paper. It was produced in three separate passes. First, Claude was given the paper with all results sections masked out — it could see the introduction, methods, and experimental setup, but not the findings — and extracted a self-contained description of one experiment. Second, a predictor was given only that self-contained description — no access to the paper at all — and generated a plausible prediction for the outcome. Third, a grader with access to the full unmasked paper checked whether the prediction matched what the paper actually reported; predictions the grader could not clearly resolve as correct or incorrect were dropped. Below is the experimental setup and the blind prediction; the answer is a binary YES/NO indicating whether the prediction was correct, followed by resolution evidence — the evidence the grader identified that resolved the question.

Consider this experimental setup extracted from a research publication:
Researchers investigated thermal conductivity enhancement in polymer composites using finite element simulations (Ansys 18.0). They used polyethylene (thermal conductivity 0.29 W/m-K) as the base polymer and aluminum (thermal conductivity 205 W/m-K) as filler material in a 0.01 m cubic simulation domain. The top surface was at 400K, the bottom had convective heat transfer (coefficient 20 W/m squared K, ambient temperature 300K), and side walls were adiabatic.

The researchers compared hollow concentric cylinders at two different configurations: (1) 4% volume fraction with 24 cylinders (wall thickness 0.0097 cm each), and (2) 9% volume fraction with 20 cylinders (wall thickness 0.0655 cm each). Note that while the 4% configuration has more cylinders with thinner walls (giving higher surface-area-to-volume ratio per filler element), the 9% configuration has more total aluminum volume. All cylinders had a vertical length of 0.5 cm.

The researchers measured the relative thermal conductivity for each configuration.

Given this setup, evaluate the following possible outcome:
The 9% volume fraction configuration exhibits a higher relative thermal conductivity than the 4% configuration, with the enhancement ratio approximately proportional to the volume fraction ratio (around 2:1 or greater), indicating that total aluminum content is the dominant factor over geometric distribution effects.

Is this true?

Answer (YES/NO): YES